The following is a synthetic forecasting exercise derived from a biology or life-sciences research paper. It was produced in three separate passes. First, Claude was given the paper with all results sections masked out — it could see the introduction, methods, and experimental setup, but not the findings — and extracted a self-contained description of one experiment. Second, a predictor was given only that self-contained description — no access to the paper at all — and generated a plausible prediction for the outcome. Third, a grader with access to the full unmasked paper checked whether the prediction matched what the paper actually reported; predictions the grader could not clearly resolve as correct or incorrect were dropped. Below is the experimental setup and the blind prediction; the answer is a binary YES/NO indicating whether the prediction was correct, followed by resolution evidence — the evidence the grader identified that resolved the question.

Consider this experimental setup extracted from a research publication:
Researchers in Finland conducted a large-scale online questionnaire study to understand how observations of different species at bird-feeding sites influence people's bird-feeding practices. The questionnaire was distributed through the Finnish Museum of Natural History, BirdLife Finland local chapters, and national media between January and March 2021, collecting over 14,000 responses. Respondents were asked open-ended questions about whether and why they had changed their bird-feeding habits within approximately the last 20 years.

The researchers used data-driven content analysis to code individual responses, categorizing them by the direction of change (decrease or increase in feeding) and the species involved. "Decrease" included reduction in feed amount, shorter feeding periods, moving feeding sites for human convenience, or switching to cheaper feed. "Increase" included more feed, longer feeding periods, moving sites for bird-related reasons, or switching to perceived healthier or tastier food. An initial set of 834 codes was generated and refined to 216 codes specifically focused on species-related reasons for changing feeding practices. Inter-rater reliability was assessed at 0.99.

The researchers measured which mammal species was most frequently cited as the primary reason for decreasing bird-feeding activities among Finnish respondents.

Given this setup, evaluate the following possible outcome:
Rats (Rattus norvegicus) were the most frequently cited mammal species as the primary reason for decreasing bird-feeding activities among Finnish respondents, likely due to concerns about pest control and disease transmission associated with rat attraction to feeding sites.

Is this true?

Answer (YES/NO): YES